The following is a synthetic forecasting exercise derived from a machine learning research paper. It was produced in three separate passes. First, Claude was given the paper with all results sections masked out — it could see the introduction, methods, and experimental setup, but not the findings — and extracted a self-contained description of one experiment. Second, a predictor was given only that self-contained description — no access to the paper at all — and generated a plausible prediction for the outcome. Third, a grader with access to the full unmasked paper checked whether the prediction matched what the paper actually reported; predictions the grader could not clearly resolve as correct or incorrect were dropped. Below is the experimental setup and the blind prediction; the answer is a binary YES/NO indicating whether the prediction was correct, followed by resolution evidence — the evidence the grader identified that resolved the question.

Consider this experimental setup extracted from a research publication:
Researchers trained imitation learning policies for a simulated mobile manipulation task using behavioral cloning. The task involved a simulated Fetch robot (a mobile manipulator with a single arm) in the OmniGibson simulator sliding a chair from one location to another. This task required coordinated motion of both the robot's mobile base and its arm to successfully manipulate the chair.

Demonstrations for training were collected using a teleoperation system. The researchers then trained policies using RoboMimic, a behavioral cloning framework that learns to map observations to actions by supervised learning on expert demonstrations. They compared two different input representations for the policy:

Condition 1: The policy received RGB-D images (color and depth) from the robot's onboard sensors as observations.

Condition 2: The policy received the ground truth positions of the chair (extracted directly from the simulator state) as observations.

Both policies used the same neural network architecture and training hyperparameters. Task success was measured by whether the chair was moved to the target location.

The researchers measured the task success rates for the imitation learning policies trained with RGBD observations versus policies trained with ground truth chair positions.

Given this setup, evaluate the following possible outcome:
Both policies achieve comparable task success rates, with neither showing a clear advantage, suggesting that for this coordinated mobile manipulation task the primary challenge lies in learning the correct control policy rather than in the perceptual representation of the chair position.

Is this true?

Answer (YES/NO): YES